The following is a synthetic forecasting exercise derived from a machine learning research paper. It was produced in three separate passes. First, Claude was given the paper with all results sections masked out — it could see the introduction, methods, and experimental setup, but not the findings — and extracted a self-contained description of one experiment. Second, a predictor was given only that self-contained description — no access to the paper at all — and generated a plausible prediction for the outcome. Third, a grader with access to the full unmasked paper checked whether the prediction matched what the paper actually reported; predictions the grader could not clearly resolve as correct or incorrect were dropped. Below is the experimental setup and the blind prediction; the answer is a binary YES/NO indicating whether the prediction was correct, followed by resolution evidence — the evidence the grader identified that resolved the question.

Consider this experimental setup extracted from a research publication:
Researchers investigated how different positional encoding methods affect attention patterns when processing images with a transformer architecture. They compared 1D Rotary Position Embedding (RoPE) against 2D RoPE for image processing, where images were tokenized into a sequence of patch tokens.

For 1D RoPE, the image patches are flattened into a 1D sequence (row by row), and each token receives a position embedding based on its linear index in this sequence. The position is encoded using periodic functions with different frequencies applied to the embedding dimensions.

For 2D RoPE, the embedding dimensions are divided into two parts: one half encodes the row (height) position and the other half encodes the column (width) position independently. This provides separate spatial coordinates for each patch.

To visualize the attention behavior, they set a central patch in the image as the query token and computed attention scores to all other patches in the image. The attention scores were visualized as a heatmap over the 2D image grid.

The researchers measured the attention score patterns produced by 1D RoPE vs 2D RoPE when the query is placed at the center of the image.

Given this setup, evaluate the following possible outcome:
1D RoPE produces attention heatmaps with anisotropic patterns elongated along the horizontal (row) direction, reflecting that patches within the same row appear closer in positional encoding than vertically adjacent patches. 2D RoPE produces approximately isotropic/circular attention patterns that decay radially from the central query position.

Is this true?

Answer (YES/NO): NO